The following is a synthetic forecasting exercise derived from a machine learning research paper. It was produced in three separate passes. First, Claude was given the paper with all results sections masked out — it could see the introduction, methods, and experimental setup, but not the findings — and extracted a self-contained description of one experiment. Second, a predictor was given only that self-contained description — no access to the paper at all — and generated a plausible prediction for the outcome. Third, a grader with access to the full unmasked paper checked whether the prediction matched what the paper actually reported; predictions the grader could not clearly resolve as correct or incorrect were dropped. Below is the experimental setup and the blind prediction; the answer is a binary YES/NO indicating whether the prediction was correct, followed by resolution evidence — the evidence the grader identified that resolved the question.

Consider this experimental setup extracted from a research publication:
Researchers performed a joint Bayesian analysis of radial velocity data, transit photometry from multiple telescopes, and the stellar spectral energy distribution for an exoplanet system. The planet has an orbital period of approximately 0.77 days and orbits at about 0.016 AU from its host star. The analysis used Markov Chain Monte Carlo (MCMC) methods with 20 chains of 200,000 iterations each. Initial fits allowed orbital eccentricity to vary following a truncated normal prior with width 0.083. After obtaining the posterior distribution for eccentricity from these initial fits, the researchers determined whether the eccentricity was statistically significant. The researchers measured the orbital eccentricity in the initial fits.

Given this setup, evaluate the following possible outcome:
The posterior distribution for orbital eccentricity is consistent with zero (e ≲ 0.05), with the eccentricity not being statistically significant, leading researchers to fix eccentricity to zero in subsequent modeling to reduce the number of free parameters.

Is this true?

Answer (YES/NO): YES